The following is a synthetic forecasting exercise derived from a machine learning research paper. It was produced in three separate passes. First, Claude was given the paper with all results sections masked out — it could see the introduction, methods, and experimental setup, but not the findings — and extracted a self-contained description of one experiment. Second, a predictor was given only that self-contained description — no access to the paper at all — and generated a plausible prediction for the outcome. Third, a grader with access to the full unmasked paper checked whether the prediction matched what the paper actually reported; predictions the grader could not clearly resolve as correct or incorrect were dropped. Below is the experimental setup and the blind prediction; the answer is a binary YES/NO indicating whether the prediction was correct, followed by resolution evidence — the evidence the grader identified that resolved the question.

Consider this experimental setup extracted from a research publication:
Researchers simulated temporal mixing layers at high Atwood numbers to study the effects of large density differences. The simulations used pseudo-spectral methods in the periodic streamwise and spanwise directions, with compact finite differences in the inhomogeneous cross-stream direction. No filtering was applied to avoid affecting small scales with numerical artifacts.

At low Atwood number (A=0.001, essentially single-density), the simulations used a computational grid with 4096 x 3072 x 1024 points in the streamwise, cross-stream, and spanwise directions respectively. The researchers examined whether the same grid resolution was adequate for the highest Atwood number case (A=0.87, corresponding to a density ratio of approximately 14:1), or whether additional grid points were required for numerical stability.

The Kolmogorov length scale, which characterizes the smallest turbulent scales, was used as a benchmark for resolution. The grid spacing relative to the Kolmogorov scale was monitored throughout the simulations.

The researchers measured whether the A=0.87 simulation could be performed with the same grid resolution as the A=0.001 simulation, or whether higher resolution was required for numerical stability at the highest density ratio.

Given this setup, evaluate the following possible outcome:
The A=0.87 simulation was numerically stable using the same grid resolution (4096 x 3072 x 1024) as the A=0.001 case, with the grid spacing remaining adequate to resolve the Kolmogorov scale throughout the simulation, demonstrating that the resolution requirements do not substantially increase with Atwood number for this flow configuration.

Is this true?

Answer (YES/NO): NO